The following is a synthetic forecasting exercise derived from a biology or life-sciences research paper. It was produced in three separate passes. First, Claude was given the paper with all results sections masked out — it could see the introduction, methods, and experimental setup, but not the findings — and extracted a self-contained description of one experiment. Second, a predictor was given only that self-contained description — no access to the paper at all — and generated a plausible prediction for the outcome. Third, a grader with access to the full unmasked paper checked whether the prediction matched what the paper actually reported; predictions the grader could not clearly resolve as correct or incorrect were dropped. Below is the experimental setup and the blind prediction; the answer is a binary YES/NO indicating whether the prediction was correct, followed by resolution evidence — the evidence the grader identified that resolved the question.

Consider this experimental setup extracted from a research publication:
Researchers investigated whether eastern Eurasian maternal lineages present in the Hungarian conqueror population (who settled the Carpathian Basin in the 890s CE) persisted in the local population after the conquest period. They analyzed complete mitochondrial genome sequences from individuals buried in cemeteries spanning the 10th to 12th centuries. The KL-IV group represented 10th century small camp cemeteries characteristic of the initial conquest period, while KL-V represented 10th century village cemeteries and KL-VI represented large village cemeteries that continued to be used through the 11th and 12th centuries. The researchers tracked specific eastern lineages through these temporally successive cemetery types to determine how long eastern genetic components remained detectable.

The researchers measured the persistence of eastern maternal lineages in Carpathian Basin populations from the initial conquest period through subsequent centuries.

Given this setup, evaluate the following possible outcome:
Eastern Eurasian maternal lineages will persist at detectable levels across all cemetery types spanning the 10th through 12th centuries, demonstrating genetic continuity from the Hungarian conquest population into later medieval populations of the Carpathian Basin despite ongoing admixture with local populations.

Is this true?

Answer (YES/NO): YES